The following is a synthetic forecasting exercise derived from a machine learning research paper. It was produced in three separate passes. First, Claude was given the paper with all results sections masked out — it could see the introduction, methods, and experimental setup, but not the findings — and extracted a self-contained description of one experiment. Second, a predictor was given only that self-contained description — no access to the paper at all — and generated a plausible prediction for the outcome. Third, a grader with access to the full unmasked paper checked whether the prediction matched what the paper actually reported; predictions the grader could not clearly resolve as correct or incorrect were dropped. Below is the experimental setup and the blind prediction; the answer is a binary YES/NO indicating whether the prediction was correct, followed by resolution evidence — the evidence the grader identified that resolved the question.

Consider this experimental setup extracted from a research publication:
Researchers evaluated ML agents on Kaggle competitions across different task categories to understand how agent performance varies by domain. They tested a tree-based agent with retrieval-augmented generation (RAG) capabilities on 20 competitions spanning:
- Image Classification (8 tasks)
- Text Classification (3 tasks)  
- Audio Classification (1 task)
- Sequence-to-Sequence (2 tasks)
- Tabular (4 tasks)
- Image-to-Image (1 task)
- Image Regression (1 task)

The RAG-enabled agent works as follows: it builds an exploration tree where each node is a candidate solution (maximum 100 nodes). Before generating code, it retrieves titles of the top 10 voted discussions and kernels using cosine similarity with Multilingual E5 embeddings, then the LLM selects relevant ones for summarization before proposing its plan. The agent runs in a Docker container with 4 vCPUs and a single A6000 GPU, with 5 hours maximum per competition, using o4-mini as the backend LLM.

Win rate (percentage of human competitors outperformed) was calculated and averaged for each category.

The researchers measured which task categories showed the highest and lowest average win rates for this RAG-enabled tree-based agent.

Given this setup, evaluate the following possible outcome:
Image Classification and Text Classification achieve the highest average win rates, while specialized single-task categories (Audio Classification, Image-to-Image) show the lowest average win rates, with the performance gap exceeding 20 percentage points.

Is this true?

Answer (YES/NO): NO